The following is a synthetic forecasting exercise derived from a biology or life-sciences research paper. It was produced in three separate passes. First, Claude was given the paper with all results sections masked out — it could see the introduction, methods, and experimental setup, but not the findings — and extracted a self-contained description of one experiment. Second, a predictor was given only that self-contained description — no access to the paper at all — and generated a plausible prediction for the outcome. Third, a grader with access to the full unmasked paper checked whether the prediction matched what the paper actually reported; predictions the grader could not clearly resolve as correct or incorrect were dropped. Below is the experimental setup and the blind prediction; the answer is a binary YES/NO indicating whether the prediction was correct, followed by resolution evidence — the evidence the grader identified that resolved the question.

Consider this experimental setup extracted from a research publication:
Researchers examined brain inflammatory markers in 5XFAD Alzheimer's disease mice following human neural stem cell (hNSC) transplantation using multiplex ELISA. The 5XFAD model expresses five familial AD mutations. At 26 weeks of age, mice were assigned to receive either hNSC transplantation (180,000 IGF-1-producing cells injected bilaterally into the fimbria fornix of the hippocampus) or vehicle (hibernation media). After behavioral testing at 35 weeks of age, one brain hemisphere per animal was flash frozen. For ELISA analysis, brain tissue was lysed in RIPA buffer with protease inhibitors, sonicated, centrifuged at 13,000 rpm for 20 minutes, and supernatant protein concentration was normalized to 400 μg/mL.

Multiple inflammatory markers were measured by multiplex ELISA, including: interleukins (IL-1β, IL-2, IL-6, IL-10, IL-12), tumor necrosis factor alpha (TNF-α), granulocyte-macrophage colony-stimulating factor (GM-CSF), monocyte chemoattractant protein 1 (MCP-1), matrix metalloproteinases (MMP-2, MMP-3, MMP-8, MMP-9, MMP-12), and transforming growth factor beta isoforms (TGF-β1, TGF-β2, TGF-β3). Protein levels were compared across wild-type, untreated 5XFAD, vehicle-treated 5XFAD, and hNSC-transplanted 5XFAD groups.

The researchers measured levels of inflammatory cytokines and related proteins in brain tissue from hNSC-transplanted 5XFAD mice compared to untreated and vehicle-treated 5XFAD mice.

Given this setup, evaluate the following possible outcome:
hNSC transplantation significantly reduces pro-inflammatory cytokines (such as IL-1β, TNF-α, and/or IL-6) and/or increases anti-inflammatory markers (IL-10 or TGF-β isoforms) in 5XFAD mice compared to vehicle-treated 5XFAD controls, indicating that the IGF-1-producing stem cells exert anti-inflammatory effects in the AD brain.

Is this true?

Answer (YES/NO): NO